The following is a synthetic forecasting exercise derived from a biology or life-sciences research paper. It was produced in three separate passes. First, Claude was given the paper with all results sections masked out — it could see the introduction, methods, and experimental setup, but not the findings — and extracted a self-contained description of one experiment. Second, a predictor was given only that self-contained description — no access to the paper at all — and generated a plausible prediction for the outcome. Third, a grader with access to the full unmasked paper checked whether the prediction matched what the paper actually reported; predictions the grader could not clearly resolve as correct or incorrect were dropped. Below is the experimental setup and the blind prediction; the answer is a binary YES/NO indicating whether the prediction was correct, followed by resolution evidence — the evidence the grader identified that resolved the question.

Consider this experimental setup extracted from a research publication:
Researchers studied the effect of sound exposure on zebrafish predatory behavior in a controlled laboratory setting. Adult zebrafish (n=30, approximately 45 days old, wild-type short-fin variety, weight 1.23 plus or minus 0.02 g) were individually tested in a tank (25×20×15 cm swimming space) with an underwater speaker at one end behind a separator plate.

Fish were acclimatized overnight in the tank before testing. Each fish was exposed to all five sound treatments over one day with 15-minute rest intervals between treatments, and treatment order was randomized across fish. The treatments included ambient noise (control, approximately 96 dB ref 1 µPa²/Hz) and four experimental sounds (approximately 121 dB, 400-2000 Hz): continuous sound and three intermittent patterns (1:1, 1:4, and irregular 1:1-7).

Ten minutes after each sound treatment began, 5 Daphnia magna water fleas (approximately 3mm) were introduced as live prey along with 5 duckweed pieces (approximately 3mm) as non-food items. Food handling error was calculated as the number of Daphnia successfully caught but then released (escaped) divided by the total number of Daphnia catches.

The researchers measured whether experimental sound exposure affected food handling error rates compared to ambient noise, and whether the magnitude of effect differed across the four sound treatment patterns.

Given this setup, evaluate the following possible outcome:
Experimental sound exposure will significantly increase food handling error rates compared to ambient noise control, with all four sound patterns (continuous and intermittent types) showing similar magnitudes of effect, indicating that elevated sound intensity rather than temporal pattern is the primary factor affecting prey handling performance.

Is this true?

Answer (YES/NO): YES